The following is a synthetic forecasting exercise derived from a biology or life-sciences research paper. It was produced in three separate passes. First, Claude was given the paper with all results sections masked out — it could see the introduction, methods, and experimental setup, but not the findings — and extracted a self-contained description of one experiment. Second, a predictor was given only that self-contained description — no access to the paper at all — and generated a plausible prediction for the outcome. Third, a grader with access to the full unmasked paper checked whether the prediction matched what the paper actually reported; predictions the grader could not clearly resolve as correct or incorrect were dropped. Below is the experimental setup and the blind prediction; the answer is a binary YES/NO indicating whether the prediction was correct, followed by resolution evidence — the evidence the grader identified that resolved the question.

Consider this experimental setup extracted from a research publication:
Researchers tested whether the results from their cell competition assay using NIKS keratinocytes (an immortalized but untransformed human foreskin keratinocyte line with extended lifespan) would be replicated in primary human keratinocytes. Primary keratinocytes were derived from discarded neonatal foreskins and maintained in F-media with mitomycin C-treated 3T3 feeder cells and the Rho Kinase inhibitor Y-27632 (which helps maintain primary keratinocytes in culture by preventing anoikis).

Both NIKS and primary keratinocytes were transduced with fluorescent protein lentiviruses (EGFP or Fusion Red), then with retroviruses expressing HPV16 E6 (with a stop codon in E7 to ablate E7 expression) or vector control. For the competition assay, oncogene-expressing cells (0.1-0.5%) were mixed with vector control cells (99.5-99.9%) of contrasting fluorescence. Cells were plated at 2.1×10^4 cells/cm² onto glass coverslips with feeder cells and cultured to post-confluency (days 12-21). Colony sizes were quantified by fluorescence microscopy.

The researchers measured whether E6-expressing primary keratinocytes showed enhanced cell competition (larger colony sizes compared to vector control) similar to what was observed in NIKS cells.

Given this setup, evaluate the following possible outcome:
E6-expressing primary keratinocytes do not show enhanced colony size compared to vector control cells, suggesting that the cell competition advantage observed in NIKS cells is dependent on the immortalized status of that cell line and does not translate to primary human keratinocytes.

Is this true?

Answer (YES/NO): NO